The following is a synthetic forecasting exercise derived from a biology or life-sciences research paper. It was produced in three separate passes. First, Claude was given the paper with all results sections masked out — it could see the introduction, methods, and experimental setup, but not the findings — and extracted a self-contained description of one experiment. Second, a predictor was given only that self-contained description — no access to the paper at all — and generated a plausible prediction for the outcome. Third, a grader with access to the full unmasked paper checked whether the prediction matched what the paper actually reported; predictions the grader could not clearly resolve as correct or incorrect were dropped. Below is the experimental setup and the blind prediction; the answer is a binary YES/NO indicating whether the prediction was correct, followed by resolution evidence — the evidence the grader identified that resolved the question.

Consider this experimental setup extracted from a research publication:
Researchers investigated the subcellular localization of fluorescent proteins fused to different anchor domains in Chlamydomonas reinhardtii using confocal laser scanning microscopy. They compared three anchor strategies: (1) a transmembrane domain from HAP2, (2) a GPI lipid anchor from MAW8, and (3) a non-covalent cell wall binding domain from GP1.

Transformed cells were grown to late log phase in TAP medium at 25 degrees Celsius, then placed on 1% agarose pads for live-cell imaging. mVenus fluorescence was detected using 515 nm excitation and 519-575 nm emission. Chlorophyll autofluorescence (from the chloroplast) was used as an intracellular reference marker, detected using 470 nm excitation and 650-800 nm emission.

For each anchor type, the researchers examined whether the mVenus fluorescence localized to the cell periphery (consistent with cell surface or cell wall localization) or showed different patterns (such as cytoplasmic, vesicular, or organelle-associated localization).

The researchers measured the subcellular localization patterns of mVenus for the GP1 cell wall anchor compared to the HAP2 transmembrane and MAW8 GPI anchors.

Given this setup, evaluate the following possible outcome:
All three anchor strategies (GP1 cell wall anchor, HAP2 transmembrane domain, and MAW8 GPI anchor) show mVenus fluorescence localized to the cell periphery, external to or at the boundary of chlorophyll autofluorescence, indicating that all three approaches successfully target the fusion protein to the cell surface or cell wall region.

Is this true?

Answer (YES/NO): NO